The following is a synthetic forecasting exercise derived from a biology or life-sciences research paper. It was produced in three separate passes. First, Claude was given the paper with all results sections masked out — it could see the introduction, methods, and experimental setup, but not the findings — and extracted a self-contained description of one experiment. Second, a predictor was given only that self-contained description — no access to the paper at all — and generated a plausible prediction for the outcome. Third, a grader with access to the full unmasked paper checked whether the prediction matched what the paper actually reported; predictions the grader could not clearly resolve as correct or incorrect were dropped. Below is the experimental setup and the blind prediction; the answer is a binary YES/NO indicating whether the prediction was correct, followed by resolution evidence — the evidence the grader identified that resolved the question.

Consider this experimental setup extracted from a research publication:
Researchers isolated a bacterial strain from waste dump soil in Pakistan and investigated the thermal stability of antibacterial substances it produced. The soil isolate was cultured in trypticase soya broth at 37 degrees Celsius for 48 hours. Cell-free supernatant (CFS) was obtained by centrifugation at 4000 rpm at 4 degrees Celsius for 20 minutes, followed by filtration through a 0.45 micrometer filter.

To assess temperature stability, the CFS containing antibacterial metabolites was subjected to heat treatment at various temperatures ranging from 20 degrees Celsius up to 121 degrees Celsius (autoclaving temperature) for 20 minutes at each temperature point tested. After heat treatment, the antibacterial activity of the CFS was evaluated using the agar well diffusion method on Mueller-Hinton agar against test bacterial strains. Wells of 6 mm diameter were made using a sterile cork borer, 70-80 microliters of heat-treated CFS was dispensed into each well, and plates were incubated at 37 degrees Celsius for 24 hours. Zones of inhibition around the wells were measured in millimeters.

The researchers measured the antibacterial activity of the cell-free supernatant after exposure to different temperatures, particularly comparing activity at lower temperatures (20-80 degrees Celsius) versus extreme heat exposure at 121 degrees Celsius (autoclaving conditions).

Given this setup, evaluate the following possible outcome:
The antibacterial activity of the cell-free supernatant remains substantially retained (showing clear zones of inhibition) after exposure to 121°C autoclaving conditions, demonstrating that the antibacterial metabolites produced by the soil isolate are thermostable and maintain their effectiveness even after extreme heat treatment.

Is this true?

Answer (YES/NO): NO